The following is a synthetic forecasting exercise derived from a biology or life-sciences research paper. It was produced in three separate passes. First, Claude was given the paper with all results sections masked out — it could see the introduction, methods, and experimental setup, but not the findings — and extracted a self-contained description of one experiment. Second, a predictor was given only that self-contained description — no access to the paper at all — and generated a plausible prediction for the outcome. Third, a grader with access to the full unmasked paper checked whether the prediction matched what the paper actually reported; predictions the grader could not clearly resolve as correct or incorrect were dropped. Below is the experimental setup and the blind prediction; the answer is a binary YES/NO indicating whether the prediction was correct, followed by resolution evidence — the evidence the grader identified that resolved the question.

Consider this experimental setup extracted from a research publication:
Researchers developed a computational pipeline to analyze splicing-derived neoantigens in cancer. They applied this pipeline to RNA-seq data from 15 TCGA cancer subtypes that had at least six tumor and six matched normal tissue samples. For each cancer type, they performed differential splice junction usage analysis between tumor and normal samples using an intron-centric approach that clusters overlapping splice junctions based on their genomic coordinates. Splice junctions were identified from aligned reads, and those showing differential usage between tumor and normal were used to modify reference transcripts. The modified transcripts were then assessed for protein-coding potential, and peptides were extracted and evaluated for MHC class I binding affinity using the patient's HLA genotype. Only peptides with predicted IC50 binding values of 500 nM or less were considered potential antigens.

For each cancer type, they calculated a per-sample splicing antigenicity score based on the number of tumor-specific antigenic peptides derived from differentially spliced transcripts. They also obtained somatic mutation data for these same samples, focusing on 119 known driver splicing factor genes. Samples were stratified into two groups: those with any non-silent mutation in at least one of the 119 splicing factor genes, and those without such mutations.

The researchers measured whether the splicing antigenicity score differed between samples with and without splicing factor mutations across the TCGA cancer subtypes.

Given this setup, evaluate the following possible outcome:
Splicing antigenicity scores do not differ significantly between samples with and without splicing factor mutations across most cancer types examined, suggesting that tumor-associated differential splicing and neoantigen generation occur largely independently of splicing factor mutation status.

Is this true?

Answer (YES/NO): YES